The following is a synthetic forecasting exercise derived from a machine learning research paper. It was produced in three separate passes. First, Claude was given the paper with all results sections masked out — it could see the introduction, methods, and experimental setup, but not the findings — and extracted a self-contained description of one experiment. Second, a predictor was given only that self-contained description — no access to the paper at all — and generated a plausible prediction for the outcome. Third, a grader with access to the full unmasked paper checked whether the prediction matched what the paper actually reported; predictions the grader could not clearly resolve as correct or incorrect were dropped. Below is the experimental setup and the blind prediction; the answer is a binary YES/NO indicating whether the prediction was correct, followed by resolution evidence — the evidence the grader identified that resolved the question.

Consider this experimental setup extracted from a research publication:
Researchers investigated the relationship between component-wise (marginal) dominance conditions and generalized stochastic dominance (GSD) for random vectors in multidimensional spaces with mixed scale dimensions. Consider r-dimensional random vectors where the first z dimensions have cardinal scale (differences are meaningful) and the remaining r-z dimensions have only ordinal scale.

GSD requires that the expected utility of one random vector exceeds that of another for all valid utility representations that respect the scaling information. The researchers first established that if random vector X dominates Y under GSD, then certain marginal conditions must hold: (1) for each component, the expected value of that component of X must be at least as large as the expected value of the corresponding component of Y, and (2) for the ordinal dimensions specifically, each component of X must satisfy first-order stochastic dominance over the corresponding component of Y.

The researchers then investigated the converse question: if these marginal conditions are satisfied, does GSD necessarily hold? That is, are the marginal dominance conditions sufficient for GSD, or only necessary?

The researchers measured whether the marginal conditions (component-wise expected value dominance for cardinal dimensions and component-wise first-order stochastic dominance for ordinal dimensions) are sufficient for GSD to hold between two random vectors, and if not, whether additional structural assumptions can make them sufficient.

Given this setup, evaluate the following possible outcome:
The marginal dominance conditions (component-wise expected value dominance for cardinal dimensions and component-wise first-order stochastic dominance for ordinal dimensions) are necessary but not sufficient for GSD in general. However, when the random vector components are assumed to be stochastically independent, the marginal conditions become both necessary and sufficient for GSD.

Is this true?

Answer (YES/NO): YES